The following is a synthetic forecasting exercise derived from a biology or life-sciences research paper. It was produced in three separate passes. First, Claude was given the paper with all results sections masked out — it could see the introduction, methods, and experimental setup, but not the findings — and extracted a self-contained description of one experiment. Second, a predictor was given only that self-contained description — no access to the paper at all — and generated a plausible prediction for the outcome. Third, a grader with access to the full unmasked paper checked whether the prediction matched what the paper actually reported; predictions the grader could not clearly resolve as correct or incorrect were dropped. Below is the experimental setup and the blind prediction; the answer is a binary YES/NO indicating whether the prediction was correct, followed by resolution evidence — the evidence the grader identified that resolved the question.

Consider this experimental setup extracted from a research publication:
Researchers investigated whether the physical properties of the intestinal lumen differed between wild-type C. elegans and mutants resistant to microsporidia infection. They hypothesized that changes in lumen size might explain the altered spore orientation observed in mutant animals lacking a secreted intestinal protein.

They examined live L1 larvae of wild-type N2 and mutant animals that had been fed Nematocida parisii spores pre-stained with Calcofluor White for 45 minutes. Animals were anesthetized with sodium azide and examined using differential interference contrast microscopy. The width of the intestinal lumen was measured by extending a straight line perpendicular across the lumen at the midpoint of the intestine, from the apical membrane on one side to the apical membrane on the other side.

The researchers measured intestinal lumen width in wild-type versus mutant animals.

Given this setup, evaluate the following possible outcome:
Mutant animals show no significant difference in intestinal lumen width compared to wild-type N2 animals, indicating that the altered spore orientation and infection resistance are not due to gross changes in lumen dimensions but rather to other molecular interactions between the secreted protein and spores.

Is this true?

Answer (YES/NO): YES